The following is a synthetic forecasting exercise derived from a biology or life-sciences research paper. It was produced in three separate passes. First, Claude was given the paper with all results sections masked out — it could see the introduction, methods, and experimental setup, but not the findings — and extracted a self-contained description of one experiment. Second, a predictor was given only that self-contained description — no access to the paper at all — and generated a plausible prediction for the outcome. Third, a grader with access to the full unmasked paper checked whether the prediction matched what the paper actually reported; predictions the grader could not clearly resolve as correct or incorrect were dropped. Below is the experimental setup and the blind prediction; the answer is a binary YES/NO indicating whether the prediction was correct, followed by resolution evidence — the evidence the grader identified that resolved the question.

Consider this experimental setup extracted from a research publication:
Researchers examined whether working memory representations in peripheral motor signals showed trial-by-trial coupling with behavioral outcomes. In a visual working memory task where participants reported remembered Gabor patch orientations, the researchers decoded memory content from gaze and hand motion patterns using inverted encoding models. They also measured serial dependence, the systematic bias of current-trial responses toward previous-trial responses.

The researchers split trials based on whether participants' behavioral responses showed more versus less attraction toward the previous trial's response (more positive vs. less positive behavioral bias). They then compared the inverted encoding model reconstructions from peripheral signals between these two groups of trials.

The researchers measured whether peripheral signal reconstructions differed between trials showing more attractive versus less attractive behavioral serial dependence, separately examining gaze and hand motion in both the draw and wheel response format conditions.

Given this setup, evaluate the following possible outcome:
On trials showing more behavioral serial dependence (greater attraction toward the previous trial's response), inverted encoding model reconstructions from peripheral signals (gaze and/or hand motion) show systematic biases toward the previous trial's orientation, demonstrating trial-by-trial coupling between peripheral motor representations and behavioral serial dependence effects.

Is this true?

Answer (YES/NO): YES